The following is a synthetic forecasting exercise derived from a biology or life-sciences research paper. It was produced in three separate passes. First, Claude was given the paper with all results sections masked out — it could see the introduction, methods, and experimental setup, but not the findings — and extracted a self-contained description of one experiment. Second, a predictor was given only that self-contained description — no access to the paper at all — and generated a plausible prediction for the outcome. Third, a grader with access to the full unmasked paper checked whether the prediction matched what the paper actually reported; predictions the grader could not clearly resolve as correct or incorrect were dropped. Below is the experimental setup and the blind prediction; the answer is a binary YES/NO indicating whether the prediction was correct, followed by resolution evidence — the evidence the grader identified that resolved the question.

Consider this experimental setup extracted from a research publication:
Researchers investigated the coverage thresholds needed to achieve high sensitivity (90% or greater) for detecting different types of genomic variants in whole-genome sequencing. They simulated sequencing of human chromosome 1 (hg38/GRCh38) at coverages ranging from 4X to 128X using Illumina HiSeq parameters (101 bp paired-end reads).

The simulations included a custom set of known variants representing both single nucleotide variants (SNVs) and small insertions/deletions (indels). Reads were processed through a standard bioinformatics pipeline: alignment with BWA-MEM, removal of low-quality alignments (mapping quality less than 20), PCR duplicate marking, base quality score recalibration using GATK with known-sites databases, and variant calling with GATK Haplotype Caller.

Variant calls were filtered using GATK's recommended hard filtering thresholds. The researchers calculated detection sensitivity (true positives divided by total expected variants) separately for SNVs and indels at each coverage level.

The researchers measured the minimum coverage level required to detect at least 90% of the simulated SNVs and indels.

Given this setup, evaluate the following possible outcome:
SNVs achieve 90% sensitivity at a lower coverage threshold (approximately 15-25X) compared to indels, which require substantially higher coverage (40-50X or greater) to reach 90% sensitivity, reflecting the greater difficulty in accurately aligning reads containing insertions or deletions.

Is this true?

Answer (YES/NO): NO